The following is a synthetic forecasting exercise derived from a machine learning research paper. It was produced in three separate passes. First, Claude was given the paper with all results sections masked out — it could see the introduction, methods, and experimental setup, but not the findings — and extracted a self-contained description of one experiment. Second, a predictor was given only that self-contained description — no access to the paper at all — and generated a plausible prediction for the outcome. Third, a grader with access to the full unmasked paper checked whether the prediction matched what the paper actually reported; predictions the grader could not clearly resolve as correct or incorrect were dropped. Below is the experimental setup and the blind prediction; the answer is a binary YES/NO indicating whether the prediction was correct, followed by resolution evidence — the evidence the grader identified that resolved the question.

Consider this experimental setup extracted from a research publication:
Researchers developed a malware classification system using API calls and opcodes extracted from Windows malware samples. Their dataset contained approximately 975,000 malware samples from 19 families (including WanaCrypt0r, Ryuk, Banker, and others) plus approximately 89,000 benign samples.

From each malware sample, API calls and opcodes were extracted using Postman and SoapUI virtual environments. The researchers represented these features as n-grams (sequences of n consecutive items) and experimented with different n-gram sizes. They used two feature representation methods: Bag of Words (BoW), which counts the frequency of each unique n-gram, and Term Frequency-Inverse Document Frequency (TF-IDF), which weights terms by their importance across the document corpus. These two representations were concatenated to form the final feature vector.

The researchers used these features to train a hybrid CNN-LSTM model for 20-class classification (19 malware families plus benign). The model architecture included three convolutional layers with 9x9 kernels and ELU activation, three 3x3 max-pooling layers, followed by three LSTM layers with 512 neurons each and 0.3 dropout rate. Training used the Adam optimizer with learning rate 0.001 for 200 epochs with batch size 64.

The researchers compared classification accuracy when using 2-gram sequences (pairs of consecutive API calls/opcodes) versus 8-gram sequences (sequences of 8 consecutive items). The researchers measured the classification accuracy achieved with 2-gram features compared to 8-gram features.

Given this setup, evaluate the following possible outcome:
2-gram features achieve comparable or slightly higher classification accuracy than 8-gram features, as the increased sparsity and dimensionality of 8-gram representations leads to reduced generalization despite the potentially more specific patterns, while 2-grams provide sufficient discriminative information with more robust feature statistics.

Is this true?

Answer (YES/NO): NO